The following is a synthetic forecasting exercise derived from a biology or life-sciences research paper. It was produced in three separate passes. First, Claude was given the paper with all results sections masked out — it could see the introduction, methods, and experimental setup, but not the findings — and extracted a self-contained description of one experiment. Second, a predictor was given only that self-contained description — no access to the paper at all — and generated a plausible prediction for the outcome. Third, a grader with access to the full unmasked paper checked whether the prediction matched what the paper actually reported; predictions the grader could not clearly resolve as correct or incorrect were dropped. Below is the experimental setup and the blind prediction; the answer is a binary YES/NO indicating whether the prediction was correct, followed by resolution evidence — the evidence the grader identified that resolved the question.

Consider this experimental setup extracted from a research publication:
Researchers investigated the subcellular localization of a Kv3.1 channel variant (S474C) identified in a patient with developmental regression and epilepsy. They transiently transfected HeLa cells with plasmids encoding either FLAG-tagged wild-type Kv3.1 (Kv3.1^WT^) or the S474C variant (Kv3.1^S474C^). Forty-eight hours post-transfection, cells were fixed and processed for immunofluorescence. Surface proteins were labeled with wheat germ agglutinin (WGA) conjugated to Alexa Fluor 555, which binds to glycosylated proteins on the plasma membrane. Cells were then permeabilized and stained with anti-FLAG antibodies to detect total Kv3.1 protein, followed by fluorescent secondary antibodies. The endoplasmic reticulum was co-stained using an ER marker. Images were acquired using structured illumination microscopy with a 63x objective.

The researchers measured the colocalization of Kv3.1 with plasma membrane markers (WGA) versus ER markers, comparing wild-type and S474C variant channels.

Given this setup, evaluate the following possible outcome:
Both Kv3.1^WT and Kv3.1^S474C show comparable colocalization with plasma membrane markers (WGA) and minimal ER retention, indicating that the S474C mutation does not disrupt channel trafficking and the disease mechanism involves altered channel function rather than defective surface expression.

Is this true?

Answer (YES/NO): NO